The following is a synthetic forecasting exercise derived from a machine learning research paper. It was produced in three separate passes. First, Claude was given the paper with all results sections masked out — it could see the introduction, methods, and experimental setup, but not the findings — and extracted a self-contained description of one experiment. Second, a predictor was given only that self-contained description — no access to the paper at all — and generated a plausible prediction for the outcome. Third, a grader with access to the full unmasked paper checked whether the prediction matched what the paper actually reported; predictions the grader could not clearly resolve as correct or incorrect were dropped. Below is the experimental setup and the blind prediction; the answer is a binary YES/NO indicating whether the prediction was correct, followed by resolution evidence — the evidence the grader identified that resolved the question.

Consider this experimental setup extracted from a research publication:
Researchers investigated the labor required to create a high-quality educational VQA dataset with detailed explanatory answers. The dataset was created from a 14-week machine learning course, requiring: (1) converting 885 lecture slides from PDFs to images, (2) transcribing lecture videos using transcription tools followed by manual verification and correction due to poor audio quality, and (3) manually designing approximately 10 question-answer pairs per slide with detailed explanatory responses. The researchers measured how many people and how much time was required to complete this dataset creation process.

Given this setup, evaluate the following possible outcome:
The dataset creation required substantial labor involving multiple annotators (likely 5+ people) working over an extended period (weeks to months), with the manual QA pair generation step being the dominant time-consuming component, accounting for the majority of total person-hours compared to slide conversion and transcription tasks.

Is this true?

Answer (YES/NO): NO